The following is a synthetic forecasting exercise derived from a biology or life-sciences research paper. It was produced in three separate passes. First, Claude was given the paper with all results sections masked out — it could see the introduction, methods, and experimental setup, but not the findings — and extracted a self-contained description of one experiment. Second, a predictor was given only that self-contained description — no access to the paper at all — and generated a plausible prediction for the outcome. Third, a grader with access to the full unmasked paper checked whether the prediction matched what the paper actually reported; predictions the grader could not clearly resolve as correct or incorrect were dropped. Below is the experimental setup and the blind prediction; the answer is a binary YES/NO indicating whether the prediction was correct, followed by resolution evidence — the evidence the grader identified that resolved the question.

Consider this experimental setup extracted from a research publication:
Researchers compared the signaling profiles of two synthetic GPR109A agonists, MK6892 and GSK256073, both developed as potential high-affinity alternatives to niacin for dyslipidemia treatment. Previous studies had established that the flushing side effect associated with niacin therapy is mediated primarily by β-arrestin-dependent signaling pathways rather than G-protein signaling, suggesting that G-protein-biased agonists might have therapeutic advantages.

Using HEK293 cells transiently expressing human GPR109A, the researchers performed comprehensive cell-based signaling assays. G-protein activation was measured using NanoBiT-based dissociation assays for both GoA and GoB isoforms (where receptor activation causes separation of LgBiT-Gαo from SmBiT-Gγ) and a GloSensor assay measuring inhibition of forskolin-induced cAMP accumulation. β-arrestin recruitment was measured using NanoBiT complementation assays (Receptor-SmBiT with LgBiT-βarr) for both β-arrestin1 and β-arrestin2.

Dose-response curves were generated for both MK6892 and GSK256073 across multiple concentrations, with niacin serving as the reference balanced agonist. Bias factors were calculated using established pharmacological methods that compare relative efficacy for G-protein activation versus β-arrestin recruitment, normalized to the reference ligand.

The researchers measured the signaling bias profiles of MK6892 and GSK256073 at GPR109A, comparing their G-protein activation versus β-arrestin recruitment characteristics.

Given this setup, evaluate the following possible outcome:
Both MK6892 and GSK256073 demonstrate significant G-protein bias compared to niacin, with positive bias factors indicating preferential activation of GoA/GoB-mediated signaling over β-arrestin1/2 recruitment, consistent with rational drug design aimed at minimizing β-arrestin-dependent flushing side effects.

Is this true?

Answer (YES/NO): NO